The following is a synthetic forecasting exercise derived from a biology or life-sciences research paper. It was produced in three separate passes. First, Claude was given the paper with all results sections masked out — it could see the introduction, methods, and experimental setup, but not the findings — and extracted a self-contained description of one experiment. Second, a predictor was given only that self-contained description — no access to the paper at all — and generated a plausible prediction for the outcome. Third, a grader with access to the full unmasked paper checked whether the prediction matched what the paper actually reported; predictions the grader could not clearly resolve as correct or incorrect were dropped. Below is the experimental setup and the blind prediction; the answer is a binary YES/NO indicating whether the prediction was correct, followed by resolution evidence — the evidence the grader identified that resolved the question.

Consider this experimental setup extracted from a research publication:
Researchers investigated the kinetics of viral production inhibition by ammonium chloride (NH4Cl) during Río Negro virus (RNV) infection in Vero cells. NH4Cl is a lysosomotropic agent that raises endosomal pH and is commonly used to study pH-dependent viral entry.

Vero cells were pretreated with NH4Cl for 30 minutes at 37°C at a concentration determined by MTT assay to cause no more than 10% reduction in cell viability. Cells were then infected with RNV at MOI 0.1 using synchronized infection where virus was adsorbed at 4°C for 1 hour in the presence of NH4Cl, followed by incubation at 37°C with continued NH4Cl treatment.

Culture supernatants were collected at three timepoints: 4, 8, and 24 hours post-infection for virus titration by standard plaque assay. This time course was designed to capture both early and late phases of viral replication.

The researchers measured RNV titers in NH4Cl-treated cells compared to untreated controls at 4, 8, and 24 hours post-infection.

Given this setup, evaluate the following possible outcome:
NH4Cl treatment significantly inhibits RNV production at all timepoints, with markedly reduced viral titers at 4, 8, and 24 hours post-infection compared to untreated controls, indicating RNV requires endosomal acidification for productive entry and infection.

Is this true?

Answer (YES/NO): NO